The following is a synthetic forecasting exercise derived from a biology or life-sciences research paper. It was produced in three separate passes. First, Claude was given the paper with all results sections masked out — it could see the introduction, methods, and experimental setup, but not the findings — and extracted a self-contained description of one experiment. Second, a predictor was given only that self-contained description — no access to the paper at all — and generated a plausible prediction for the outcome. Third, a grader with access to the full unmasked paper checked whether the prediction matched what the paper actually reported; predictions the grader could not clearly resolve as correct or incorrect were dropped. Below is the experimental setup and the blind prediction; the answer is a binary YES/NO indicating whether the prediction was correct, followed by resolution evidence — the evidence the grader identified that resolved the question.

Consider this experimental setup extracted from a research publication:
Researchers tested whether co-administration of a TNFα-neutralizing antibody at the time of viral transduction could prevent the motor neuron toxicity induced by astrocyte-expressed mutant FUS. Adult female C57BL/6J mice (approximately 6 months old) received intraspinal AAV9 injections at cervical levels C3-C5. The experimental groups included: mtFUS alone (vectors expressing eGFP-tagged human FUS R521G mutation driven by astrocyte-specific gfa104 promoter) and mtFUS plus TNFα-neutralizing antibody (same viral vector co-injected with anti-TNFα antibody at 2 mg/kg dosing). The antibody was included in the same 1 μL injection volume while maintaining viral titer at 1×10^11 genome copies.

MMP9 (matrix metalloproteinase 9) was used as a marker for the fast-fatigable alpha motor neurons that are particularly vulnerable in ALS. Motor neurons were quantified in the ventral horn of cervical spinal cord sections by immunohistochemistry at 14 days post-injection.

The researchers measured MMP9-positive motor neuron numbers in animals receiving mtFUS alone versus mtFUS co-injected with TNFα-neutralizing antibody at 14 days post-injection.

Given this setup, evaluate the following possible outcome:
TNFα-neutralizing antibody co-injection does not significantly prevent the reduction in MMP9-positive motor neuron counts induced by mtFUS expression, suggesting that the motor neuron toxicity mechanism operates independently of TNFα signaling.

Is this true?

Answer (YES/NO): NO